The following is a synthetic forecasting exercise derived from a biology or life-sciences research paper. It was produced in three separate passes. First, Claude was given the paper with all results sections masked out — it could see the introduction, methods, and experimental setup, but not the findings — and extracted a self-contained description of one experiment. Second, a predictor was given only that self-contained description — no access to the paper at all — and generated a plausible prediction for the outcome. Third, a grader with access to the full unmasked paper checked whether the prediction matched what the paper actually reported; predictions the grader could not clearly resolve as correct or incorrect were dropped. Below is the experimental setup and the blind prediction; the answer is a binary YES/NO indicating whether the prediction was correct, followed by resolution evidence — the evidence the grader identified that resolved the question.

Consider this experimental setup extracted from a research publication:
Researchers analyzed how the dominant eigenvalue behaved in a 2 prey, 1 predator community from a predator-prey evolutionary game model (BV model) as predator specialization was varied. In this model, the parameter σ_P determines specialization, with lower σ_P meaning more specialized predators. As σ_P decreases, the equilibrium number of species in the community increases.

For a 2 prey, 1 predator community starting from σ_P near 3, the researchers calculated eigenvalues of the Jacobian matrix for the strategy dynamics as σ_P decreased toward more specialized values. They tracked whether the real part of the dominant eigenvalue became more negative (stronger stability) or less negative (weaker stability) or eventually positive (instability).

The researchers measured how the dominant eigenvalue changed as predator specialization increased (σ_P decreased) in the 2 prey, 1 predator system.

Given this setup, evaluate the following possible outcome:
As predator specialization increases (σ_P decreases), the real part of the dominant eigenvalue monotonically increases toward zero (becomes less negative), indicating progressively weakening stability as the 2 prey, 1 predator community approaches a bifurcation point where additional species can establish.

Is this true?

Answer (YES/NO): NO